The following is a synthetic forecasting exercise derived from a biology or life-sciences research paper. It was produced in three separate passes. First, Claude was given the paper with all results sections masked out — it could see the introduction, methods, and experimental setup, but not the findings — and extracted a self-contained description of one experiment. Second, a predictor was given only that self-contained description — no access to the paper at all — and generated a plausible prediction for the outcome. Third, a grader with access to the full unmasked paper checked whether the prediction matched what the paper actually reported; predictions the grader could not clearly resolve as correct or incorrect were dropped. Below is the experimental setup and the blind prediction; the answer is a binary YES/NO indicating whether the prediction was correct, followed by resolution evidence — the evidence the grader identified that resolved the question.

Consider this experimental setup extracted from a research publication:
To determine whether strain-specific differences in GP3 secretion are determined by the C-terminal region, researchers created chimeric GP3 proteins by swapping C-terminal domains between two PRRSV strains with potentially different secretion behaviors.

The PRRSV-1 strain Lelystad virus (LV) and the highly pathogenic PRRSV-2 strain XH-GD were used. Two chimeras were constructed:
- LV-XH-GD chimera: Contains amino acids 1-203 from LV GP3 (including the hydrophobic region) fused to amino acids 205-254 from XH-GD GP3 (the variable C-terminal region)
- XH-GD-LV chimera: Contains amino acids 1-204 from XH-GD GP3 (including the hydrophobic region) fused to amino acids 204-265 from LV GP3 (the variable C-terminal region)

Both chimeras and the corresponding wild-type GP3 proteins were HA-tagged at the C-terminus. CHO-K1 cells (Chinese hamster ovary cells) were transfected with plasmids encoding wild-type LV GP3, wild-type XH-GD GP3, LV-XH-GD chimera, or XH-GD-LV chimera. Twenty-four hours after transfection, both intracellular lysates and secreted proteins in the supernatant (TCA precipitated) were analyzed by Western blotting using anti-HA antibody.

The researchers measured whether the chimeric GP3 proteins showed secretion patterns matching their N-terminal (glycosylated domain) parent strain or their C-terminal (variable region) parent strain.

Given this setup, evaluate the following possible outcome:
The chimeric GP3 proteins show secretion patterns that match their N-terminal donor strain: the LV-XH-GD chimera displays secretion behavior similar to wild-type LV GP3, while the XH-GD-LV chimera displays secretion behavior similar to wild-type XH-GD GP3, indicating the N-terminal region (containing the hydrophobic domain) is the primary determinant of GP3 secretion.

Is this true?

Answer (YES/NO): NO